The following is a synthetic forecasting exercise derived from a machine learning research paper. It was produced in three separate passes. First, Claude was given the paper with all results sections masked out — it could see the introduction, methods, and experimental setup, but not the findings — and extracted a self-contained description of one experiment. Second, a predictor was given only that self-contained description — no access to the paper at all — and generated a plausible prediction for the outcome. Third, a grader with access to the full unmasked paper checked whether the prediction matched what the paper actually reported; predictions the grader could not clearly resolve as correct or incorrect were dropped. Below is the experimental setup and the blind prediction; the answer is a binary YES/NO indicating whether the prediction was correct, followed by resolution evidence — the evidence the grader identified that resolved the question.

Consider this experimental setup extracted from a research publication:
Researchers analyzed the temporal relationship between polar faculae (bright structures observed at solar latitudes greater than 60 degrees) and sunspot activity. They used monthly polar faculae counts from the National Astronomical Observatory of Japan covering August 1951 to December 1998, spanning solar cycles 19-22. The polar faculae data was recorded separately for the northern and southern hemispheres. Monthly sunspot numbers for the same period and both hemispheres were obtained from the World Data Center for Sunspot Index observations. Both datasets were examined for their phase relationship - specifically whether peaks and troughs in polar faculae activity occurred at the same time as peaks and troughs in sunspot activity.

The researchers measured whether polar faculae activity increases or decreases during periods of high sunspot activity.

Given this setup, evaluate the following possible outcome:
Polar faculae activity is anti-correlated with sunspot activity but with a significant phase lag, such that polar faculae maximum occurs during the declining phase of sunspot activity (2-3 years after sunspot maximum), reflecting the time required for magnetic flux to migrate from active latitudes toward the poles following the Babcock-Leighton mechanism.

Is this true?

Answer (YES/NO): NO